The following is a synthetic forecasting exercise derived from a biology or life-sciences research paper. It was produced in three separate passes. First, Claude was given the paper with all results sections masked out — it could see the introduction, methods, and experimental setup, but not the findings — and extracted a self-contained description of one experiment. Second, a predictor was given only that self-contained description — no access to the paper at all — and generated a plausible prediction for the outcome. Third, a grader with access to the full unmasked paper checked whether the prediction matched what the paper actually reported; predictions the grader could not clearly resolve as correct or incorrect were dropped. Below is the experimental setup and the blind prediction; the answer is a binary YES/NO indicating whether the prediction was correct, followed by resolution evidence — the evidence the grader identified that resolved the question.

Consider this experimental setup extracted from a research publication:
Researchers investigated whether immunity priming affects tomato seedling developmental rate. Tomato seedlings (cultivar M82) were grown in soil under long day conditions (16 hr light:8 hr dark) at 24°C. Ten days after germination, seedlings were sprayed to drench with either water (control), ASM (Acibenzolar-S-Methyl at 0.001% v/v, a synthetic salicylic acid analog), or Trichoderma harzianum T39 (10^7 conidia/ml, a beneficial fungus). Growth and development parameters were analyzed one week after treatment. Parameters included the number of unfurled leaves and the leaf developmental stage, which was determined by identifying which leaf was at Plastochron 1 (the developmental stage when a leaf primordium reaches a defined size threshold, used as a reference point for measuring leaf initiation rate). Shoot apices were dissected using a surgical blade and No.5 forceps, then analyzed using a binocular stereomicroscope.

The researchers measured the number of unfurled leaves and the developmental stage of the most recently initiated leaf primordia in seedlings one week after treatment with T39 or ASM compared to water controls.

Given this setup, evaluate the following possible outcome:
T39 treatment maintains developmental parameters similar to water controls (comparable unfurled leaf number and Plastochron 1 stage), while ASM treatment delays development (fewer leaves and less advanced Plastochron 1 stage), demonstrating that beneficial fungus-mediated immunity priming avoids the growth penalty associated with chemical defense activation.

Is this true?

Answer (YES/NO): NO